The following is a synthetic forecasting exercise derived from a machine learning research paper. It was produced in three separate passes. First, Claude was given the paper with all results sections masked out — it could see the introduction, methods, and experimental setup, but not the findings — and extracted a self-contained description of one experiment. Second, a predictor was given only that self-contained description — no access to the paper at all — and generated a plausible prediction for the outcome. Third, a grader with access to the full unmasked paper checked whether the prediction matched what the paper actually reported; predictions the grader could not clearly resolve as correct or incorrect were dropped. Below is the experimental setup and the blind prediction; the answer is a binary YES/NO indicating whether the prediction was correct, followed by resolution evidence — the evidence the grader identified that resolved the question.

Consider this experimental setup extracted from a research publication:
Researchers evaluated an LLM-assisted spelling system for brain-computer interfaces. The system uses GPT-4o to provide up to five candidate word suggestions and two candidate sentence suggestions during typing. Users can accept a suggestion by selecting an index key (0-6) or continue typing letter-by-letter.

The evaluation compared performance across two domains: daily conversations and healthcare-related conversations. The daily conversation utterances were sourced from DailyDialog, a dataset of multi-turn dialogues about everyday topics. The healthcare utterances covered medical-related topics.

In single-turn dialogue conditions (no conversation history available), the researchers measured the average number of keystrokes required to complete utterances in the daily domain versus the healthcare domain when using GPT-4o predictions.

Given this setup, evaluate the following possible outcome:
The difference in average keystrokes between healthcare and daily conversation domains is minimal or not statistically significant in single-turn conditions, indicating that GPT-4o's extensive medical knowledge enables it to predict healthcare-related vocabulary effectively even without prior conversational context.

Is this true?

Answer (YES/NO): NO